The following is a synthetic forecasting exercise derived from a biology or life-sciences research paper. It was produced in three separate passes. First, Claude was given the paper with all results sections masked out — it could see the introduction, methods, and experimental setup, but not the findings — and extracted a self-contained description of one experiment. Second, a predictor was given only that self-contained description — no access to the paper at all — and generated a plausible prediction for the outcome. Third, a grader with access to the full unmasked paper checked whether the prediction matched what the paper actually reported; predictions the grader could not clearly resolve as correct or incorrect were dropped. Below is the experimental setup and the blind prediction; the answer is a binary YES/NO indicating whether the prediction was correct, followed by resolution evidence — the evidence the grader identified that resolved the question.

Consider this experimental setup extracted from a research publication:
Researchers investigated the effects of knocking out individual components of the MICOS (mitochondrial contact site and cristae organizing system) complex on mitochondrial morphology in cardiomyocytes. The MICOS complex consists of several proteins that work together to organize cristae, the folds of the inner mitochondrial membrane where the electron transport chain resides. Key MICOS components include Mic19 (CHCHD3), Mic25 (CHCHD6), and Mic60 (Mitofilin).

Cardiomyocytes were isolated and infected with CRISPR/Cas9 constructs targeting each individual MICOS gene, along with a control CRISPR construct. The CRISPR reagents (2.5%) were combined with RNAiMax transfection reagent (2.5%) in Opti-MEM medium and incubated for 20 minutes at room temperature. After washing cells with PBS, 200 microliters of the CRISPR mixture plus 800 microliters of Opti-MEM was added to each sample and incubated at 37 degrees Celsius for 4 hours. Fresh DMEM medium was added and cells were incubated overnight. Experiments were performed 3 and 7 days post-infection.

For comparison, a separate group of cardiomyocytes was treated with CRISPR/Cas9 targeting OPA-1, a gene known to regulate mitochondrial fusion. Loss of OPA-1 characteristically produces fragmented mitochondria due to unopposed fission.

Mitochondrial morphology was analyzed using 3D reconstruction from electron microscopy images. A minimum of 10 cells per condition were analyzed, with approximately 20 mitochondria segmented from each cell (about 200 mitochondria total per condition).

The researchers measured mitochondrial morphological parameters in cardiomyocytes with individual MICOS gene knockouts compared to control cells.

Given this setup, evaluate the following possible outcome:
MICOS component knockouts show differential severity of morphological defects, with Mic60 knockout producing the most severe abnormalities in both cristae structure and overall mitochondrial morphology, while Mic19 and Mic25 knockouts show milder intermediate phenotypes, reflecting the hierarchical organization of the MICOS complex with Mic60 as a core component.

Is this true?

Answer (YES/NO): NO